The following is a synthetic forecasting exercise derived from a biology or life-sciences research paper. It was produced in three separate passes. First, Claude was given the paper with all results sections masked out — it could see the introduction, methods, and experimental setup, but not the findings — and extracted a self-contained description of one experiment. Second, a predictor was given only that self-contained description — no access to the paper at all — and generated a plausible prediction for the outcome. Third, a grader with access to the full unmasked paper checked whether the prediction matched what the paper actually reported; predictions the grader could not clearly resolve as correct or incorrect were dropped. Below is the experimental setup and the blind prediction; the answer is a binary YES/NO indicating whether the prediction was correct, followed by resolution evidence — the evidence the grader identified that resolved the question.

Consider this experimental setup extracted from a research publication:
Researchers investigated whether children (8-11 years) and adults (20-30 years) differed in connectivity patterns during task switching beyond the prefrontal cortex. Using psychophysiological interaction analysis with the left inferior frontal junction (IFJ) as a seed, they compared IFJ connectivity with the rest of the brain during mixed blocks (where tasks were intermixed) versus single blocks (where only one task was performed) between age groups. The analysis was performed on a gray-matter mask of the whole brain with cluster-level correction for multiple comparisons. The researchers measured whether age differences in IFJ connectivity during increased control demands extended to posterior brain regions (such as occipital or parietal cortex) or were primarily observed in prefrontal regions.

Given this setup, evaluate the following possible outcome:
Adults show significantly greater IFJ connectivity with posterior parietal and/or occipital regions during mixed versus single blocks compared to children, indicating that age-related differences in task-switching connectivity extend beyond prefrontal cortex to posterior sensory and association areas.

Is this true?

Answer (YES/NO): NO